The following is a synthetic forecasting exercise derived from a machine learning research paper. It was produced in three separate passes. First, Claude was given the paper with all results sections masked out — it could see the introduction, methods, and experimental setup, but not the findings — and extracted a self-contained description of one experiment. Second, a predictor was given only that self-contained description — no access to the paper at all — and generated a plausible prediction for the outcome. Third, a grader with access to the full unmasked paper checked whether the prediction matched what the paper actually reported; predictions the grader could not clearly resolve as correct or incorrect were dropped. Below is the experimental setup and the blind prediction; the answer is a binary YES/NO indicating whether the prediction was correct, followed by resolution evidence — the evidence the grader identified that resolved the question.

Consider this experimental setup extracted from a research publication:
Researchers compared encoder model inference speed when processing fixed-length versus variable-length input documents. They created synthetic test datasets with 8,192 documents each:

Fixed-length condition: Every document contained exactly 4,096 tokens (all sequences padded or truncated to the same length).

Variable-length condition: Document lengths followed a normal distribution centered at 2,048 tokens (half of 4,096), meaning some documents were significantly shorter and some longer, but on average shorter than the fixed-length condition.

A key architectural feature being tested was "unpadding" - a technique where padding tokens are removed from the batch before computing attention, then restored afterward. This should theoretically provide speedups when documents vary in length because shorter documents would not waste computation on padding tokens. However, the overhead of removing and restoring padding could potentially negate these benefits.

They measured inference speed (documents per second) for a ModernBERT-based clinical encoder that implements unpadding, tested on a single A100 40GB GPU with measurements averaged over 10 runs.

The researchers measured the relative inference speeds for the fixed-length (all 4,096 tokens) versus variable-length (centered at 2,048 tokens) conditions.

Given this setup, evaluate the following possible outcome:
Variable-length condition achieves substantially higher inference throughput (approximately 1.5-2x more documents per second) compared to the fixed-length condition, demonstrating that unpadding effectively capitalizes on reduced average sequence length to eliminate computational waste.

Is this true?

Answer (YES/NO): NO